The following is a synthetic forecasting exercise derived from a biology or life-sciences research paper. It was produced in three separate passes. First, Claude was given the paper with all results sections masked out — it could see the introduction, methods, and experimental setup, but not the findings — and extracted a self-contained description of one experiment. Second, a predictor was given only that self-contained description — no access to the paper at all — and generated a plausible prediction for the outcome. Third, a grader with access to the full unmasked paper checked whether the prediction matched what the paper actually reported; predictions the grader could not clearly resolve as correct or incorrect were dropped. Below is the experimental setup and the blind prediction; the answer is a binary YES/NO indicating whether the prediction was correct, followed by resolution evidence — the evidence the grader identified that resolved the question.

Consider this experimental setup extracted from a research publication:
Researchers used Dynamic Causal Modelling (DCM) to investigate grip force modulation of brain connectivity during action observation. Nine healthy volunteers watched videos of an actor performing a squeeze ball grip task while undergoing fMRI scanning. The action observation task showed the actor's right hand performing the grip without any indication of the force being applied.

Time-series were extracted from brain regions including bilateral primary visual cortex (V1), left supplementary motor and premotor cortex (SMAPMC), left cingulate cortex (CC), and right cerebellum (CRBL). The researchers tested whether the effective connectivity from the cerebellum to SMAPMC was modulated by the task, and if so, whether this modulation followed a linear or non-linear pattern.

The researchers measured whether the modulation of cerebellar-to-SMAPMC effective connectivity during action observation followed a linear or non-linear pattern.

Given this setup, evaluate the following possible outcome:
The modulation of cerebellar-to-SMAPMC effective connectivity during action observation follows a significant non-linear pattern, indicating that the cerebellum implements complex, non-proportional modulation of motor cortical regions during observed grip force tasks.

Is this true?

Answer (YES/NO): NO